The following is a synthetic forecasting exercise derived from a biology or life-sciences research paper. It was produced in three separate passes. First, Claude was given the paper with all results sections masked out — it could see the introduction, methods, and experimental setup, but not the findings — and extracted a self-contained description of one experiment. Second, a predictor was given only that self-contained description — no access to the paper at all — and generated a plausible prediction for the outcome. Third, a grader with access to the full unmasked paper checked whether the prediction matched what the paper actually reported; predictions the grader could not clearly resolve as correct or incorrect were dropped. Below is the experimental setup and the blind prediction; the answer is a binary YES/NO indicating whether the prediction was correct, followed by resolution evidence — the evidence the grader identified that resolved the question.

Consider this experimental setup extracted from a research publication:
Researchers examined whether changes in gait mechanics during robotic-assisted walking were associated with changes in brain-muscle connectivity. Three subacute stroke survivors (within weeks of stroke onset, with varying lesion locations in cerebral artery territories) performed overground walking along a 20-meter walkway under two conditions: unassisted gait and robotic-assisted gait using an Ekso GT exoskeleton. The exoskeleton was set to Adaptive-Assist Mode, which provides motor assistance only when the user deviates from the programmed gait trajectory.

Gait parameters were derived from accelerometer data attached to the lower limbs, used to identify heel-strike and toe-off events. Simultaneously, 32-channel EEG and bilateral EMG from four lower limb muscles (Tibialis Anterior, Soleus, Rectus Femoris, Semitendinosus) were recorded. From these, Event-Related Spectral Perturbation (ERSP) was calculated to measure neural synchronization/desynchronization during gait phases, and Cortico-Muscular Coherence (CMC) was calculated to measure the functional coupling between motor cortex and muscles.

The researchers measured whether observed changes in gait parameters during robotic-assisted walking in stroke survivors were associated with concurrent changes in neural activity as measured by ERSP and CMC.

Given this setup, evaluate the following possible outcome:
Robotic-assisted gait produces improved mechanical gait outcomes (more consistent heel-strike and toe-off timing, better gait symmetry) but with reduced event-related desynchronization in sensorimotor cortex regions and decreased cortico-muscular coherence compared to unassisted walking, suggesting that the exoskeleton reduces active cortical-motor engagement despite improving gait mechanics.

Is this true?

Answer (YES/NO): NO